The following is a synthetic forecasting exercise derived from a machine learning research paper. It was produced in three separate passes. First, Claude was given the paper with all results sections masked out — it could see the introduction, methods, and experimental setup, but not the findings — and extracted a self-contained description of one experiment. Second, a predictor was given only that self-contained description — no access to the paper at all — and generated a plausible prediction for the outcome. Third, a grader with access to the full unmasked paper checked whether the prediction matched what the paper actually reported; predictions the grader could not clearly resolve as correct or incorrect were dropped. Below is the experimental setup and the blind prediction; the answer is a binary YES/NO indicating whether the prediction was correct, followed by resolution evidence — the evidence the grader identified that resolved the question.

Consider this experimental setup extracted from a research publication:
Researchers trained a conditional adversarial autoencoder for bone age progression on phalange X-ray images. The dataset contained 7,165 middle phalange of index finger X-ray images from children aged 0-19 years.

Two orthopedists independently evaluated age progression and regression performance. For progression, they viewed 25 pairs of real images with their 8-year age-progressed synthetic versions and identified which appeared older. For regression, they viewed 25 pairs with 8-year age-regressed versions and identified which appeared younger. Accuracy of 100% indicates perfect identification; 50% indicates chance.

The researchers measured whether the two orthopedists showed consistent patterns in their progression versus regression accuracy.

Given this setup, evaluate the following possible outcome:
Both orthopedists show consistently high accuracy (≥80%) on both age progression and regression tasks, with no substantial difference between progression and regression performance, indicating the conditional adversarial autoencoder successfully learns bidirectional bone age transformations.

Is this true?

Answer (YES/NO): NO